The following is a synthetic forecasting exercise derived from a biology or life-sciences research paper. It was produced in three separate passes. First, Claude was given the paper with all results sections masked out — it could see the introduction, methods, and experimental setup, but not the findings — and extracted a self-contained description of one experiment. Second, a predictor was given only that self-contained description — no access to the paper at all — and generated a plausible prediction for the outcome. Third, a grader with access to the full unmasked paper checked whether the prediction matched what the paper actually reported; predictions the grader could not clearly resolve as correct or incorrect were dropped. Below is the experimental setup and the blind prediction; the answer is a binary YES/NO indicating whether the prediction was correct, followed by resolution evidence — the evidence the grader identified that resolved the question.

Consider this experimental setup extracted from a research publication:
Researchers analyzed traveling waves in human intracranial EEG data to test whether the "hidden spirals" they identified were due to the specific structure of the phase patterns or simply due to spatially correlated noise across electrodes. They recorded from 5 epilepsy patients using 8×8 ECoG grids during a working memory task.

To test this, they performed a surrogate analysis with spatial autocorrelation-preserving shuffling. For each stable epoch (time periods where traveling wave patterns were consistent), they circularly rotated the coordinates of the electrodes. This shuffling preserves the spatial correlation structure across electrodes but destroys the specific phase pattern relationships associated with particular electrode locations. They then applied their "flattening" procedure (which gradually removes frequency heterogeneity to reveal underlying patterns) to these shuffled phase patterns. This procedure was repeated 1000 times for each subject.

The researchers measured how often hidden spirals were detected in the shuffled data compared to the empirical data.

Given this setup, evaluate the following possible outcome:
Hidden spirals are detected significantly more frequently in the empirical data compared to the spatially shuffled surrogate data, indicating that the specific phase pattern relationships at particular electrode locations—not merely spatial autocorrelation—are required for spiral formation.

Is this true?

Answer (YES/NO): YES